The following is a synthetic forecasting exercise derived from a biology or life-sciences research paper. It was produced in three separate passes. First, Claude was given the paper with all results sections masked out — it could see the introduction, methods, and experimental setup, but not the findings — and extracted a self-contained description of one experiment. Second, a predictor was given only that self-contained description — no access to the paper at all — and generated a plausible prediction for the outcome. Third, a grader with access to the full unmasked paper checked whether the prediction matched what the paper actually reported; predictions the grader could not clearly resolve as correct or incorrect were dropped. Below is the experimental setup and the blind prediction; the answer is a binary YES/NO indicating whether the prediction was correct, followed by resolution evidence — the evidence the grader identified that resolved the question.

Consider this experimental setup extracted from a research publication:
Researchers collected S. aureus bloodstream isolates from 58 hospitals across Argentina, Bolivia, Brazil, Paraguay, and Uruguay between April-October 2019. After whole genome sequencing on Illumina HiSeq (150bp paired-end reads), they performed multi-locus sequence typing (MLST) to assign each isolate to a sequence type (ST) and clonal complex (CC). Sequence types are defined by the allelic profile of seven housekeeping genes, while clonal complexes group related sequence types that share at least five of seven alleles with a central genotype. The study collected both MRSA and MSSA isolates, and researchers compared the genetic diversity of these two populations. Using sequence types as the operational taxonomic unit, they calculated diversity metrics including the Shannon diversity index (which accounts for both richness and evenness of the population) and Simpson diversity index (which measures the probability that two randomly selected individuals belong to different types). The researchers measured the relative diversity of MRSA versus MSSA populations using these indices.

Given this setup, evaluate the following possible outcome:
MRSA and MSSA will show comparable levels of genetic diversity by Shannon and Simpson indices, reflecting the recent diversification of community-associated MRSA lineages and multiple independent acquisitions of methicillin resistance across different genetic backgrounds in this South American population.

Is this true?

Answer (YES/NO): NO